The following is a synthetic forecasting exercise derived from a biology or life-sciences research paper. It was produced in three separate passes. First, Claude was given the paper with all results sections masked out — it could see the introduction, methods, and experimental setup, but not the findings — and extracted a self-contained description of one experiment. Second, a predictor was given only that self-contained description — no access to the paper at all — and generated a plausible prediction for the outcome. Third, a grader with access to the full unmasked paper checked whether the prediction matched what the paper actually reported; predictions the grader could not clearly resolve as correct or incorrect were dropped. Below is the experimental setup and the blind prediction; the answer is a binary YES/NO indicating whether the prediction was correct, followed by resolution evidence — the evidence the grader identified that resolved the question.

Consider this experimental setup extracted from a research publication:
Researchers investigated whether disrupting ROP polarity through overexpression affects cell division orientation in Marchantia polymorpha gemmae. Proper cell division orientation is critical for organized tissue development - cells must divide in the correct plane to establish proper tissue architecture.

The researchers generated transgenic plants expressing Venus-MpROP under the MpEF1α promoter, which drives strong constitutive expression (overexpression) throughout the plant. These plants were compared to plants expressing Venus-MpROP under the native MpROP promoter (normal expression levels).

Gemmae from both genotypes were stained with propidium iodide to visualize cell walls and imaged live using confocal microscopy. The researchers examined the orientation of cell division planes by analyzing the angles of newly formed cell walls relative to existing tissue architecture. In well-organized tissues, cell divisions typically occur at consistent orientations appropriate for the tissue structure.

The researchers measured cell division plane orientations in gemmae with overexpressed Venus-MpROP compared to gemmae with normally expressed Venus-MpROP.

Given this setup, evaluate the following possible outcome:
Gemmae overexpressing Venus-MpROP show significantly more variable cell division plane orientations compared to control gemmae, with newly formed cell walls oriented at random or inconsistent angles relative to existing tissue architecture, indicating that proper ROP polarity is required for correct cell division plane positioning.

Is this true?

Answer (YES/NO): YES